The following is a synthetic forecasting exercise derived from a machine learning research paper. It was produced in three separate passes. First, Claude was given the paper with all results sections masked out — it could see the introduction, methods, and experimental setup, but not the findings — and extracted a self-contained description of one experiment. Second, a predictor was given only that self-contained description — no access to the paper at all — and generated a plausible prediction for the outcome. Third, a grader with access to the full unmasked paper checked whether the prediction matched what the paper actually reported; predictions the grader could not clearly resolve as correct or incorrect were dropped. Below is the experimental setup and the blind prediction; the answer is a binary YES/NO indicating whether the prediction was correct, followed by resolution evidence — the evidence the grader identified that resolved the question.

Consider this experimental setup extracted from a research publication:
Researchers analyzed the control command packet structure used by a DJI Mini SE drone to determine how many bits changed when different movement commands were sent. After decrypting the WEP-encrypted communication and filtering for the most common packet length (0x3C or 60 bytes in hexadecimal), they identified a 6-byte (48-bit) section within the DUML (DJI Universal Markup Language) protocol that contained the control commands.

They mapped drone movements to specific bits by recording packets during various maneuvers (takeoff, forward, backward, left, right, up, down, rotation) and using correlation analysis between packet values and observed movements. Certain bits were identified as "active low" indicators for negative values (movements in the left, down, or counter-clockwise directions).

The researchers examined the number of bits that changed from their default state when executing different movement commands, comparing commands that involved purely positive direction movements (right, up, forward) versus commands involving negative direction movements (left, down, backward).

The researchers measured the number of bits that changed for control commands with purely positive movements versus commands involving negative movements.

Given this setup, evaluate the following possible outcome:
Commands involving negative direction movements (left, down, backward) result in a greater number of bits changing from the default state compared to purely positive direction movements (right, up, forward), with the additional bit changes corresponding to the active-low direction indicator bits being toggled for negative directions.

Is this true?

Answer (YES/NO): YES